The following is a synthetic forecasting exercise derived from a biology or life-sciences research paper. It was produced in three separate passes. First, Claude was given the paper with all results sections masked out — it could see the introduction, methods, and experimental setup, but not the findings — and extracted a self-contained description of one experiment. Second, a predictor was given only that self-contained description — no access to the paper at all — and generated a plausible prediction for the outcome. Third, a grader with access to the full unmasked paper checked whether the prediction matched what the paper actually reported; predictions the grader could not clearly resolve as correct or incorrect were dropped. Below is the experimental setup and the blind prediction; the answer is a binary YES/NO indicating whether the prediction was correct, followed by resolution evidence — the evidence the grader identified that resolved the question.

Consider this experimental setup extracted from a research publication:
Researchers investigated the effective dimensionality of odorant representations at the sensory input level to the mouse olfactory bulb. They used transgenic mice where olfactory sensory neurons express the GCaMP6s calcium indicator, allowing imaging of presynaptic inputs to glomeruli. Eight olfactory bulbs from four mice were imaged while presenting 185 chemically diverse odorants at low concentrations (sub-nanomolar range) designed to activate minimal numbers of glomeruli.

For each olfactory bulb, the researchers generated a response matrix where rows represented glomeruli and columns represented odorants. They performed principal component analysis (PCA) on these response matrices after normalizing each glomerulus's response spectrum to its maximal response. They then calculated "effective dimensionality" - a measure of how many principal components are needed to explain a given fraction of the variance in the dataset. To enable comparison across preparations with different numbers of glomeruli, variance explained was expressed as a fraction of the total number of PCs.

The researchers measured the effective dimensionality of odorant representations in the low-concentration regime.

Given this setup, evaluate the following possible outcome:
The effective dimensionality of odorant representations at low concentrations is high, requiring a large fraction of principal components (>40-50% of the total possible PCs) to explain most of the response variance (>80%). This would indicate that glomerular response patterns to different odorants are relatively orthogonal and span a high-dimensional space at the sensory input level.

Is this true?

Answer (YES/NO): YES